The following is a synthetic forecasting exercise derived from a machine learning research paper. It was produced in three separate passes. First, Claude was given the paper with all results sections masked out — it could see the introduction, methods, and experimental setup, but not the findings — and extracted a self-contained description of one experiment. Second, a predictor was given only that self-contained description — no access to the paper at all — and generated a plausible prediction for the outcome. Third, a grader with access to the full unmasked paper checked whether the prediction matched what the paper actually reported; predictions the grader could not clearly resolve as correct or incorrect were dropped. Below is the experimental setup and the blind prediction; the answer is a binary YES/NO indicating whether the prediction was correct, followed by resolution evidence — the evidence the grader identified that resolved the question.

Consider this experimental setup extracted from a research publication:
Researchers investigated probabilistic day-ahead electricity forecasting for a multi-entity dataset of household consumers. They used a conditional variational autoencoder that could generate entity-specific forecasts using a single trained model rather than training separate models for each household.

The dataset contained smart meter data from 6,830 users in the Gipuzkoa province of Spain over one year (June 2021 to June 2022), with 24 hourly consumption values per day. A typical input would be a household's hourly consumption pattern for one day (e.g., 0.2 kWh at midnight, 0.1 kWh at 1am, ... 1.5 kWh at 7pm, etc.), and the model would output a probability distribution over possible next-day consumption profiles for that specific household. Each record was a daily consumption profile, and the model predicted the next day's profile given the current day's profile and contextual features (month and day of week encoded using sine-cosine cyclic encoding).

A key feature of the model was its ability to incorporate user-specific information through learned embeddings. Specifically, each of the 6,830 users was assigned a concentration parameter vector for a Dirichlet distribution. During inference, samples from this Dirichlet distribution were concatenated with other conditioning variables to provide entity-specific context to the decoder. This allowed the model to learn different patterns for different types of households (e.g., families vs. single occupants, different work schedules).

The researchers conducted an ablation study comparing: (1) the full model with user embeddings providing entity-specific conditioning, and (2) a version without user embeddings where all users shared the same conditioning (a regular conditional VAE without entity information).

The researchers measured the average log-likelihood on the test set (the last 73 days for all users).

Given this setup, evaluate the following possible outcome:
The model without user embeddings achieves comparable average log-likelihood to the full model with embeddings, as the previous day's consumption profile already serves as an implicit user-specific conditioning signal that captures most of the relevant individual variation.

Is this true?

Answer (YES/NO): NO